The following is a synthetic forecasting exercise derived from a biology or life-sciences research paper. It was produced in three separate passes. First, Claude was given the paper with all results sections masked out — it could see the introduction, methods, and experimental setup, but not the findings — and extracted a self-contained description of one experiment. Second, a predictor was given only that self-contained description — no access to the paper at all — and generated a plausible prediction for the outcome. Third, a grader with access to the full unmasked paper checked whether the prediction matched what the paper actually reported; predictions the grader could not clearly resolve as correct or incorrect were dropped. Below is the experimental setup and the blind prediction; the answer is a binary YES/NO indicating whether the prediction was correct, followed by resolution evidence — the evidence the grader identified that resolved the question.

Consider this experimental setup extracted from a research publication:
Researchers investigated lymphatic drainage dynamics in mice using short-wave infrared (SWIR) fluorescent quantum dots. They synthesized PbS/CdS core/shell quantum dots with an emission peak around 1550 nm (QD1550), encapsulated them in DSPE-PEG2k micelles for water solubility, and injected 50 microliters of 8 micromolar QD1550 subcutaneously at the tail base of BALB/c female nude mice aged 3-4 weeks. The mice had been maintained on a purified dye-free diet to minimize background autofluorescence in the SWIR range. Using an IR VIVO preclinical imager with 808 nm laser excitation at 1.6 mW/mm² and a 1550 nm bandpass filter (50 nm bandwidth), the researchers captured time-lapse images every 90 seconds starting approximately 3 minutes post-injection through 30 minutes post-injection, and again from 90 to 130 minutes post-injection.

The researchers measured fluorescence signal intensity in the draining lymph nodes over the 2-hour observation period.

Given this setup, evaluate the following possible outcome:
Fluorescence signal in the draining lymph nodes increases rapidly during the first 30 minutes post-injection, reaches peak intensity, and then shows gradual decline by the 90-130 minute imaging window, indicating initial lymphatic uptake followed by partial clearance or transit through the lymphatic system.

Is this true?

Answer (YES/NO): NO